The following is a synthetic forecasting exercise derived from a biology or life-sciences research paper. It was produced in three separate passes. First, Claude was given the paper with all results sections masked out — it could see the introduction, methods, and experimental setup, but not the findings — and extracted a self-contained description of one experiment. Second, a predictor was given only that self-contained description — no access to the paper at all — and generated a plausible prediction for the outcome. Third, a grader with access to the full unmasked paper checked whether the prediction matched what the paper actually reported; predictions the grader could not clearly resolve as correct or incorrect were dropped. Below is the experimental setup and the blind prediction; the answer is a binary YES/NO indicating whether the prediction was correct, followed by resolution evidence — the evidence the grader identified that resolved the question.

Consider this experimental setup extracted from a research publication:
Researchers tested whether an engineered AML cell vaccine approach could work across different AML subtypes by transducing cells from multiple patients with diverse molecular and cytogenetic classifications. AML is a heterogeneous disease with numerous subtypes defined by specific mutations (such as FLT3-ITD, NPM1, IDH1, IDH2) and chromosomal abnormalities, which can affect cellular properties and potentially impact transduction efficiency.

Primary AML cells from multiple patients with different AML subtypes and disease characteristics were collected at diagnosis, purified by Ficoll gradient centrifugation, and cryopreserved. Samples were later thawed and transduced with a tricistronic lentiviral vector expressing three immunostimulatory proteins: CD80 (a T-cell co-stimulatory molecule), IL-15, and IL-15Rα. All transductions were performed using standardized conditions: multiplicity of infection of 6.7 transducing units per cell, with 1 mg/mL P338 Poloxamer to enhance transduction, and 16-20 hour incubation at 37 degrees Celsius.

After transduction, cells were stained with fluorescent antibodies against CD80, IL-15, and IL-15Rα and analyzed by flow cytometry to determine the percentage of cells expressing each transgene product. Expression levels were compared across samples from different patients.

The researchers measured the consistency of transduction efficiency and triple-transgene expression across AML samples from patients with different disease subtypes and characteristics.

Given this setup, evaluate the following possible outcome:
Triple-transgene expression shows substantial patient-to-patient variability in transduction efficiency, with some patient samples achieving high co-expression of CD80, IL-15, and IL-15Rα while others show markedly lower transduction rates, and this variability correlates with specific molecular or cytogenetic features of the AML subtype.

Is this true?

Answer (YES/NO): NO